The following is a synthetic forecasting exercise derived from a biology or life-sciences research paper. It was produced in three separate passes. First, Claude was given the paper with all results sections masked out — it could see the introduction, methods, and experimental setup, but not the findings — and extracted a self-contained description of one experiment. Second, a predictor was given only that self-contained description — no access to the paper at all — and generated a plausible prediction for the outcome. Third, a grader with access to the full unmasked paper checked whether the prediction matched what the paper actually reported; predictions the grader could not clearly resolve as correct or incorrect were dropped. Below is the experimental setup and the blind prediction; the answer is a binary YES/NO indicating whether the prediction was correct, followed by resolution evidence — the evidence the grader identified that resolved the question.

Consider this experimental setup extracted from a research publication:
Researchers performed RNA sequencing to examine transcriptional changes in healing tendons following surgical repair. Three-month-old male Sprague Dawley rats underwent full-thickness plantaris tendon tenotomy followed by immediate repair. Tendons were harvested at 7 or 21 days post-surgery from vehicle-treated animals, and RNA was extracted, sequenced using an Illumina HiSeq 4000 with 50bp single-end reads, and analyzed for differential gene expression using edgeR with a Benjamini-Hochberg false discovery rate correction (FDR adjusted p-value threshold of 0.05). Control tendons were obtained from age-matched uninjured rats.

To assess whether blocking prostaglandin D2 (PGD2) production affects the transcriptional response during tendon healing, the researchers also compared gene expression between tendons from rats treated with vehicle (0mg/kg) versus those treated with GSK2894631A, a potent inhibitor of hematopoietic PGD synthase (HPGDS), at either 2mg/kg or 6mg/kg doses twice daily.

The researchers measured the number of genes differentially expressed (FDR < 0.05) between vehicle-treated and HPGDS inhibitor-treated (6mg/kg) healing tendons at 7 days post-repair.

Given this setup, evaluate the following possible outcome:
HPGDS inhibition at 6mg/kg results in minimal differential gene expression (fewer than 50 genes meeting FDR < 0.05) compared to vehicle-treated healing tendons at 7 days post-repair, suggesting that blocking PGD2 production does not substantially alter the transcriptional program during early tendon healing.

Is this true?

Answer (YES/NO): YES